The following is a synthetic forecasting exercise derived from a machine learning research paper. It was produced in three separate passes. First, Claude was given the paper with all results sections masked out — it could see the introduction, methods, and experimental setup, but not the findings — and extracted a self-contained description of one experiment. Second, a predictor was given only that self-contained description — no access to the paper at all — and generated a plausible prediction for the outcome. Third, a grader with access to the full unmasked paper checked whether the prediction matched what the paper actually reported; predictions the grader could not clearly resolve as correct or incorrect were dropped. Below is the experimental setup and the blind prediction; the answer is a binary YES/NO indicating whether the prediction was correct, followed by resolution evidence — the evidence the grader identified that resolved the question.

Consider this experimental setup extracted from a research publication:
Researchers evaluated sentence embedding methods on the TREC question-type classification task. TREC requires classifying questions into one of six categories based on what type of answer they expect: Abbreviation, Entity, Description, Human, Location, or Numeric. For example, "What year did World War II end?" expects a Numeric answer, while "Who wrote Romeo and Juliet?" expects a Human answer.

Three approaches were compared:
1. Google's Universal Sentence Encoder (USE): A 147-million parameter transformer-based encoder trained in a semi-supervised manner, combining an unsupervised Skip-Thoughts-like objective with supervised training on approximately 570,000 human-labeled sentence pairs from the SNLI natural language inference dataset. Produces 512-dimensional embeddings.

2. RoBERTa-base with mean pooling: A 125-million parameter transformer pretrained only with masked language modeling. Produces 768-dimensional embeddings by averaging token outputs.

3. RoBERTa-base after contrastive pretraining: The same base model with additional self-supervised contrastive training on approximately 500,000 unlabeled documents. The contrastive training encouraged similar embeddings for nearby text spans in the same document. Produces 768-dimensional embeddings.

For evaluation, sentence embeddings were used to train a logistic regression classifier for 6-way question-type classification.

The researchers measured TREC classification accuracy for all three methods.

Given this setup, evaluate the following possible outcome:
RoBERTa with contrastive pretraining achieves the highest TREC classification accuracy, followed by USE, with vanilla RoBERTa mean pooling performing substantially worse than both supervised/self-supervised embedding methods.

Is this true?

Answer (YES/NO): NO